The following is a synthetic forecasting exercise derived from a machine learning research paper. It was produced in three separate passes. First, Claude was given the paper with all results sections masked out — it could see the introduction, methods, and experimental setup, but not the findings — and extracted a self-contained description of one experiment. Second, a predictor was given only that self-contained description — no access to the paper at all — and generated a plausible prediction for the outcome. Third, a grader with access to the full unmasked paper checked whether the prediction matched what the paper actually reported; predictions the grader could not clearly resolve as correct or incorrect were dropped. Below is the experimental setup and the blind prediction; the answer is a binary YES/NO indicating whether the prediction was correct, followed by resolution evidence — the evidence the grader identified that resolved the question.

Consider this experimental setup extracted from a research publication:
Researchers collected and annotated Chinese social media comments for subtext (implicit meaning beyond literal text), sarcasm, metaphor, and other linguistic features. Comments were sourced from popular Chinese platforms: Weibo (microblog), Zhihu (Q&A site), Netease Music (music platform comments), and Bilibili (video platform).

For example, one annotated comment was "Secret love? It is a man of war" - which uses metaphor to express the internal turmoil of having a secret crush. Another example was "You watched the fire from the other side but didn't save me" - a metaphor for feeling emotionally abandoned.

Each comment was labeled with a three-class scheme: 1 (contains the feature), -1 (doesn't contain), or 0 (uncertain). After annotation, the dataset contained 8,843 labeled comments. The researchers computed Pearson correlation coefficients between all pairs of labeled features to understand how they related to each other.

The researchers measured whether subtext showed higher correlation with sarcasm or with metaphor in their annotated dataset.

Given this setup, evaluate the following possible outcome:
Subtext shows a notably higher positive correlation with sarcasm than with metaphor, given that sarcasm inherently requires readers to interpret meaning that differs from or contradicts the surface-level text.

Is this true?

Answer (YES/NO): NO